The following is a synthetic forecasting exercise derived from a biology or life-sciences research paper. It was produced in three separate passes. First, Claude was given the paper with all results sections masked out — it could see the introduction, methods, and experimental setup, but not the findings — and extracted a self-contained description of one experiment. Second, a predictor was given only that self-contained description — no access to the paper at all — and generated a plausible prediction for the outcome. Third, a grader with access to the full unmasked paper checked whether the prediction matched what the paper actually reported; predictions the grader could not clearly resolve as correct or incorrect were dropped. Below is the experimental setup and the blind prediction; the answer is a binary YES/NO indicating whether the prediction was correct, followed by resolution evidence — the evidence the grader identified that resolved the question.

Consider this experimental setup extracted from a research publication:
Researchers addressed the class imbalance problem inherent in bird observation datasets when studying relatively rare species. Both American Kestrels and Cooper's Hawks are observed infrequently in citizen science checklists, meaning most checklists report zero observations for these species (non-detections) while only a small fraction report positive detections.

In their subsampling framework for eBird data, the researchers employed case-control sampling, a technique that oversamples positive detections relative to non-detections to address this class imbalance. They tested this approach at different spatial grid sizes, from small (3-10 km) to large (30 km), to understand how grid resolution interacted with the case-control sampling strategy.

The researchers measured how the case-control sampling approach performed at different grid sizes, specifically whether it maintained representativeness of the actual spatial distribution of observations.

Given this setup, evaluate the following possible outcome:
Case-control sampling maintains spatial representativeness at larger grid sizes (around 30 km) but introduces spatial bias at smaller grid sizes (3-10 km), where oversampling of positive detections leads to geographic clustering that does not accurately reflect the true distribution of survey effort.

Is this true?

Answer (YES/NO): NO